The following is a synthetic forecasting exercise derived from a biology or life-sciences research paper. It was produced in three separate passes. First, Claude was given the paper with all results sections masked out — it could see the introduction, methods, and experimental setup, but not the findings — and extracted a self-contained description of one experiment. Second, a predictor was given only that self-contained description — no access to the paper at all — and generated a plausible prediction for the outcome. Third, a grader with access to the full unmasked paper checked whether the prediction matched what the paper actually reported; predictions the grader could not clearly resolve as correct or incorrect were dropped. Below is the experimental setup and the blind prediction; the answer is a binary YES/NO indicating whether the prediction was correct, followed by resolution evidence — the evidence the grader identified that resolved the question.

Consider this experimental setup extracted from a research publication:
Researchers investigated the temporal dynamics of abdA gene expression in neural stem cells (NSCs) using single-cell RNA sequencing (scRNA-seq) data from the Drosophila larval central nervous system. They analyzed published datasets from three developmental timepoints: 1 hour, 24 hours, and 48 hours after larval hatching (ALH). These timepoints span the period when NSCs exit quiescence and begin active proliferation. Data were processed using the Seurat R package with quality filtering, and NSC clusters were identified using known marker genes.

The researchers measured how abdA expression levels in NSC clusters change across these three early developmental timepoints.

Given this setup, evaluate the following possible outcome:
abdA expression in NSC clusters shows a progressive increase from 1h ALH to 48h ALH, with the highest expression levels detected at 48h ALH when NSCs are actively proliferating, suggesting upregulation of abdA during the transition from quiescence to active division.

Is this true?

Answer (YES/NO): NO